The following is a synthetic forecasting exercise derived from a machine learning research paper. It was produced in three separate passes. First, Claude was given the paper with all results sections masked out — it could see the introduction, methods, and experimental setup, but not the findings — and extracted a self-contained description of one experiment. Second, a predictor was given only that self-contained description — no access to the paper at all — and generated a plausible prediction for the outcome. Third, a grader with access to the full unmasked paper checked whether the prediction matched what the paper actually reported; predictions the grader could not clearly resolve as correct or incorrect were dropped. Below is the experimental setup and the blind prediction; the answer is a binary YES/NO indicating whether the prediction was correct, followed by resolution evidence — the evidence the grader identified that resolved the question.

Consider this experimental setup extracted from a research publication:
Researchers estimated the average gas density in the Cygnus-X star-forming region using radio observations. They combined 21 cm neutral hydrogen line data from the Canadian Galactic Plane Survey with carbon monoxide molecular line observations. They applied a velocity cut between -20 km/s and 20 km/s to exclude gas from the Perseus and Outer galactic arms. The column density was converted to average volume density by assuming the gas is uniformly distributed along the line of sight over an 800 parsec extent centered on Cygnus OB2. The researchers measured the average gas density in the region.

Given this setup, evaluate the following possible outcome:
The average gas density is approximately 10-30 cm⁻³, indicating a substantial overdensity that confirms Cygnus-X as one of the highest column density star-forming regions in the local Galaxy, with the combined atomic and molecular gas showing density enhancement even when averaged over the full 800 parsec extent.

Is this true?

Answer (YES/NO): NO